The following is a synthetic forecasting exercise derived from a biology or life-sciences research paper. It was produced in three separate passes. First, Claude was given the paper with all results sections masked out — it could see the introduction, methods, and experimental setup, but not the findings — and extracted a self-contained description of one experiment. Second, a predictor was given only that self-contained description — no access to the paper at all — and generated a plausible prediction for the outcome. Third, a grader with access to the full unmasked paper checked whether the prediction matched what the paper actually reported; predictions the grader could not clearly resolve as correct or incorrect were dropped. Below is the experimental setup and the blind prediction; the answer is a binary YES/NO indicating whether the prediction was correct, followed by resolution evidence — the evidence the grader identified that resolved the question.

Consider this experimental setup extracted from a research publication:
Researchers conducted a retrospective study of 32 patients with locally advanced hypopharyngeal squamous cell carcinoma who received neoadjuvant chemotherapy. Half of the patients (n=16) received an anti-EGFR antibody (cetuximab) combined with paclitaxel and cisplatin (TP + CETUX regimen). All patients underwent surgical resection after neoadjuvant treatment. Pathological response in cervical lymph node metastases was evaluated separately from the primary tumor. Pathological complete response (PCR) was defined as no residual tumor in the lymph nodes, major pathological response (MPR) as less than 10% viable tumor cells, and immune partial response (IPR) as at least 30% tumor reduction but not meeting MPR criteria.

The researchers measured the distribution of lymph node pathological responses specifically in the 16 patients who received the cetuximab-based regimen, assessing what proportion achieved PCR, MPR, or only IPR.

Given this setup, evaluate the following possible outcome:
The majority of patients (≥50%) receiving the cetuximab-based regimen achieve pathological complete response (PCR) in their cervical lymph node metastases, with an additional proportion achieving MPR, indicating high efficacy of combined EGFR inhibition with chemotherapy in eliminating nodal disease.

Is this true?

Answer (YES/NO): NO